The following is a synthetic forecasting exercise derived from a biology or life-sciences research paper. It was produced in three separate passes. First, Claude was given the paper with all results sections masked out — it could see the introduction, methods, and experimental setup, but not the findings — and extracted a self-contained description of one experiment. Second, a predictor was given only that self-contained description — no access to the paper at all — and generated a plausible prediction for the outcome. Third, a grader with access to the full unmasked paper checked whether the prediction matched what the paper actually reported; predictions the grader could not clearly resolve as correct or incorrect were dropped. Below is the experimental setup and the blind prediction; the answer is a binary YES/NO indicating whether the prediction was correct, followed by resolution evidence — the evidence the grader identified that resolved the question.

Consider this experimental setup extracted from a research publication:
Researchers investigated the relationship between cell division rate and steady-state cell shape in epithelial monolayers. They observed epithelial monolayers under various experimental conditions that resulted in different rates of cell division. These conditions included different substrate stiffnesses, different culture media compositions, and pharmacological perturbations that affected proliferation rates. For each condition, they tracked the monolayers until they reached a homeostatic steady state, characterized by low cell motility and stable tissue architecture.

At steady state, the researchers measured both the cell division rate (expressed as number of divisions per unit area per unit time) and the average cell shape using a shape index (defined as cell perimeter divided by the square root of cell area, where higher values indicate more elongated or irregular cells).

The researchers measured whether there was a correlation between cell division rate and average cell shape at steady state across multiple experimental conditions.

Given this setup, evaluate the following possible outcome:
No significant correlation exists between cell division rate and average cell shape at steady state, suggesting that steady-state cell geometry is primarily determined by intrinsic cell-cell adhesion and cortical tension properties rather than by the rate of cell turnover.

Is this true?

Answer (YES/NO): NO